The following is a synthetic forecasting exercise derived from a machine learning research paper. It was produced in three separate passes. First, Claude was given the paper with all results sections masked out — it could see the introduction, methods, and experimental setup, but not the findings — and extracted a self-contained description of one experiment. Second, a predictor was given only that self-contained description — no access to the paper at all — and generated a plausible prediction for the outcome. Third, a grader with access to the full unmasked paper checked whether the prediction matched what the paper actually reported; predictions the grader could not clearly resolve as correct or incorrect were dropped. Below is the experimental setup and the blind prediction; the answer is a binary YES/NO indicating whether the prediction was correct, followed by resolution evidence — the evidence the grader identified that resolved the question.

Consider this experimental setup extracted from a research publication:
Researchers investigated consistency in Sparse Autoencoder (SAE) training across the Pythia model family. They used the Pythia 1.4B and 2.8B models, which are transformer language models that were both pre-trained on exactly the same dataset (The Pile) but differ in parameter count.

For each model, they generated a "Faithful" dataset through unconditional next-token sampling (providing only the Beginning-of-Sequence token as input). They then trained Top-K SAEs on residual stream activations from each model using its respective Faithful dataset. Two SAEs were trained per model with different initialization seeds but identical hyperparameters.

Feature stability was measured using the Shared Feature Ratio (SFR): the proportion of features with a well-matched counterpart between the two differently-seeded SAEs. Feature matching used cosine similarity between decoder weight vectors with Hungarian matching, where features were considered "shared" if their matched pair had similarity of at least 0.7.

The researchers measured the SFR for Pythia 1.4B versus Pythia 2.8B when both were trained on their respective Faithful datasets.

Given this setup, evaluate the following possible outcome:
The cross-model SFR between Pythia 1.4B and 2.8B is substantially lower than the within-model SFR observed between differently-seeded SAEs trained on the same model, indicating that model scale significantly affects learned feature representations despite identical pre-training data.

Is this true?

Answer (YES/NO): NO